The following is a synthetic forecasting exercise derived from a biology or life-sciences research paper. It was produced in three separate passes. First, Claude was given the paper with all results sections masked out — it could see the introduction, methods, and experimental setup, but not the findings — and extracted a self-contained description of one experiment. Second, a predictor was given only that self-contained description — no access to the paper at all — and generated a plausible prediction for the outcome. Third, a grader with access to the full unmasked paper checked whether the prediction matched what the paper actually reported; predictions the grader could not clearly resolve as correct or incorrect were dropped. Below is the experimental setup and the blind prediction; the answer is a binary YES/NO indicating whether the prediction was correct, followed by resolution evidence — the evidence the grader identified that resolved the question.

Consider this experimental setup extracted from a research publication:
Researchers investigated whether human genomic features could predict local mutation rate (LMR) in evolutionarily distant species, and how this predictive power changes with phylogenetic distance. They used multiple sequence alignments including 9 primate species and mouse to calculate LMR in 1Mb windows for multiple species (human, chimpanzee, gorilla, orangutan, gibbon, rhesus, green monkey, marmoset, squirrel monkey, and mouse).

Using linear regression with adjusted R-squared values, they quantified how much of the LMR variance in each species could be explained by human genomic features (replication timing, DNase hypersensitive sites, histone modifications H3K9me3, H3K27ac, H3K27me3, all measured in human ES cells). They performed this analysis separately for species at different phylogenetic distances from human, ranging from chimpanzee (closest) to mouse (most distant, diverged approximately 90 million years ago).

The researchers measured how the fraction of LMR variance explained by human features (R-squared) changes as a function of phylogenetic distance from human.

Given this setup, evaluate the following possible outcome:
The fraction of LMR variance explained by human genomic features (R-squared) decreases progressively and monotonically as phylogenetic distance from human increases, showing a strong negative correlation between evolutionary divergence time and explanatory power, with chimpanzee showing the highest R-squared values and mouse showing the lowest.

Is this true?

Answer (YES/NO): NO